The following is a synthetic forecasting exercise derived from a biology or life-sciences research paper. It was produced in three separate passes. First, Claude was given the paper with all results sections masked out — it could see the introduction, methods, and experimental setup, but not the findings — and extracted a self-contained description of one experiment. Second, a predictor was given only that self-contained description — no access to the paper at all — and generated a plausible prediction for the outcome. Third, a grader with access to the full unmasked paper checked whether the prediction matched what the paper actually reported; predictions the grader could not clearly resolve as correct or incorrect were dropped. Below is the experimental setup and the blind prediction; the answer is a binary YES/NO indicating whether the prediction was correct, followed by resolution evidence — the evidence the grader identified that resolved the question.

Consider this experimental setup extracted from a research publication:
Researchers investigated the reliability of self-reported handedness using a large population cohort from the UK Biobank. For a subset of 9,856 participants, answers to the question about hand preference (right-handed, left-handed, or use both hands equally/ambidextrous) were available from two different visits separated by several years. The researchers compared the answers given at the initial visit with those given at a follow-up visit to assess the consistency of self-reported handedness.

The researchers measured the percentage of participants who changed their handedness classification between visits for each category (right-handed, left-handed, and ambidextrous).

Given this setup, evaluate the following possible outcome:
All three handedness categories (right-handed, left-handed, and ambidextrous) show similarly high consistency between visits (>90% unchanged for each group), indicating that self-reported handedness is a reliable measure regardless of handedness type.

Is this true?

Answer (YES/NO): NO